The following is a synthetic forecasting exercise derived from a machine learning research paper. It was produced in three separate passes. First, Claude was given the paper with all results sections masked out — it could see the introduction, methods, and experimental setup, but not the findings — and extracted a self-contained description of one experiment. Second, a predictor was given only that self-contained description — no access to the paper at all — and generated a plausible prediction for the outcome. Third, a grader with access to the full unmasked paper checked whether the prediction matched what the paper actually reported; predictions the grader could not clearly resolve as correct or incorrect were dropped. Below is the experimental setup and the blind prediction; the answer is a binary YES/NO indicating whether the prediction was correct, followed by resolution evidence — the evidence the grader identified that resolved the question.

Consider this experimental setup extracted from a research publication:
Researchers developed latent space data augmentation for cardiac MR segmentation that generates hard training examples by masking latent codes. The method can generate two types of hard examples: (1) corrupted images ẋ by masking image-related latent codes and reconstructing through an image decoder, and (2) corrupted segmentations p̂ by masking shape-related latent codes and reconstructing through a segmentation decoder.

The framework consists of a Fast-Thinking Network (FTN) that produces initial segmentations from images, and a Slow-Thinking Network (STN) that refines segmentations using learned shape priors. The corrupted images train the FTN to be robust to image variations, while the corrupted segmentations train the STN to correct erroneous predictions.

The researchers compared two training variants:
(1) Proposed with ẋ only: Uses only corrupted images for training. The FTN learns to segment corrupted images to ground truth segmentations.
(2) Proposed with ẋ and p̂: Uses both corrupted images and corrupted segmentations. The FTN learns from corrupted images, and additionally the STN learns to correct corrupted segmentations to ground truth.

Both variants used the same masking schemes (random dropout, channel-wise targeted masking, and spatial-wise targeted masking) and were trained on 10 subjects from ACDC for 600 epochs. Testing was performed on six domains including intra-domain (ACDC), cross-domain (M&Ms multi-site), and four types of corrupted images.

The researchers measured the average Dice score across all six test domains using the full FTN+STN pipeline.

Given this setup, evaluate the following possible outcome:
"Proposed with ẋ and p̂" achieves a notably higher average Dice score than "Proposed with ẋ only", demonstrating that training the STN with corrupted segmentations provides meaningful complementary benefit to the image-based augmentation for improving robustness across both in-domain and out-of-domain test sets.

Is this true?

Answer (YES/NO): YES